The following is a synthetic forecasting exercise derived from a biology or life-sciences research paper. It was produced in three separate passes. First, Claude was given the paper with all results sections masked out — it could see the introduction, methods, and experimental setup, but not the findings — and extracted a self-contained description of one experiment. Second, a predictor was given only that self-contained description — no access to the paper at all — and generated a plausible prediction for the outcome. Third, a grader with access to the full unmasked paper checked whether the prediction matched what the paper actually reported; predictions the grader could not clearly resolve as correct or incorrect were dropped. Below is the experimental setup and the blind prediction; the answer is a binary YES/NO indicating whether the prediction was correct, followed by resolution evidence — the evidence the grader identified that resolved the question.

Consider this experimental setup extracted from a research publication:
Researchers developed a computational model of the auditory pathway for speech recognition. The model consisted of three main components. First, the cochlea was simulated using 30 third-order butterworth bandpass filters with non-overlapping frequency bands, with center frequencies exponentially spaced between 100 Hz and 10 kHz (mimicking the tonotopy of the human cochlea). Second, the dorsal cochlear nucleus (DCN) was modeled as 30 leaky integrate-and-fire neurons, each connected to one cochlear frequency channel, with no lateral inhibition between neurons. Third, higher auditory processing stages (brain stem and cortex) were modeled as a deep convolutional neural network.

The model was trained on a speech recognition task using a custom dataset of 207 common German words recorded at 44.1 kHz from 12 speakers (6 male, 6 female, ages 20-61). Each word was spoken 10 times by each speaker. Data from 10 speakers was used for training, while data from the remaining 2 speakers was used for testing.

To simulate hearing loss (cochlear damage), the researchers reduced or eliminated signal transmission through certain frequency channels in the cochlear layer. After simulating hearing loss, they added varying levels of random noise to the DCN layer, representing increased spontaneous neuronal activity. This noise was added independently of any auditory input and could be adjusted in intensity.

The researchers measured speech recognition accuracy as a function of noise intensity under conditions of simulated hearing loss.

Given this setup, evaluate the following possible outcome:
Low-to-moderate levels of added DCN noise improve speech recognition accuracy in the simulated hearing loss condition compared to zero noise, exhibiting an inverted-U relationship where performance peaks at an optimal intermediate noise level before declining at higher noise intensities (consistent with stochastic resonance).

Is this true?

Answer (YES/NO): YES